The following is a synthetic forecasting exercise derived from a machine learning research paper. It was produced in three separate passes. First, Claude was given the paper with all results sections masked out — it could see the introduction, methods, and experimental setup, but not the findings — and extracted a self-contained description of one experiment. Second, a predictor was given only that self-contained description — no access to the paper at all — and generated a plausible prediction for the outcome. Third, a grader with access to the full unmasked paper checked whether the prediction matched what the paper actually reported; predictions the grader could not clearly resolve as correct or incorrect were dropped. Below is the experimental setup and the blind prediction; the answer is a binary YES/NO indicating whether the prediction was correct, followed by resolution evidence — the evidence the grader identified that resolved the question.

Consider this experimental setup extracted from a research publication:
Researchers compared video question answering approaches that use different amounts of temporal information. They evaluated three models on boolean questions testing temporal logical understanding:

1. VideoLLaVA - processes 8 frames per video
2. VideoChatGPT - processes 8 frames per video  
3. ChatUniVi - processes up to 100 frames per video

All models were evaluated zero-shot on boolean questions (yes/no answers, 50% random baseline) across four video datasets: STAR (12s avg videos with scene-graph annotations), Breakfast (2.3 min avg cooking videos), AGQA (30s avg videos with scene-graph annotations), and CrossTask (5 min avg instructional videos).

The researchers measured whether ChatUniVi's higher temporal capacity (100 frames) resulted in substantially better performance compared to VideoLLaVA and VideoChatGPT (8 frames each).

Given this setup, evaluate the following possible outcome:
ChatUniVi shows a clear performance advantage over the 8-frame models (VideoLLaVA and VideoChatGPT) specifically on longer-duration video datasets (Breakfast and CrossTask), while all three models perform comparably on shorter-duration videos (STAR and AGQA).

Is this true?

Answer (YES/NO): NO